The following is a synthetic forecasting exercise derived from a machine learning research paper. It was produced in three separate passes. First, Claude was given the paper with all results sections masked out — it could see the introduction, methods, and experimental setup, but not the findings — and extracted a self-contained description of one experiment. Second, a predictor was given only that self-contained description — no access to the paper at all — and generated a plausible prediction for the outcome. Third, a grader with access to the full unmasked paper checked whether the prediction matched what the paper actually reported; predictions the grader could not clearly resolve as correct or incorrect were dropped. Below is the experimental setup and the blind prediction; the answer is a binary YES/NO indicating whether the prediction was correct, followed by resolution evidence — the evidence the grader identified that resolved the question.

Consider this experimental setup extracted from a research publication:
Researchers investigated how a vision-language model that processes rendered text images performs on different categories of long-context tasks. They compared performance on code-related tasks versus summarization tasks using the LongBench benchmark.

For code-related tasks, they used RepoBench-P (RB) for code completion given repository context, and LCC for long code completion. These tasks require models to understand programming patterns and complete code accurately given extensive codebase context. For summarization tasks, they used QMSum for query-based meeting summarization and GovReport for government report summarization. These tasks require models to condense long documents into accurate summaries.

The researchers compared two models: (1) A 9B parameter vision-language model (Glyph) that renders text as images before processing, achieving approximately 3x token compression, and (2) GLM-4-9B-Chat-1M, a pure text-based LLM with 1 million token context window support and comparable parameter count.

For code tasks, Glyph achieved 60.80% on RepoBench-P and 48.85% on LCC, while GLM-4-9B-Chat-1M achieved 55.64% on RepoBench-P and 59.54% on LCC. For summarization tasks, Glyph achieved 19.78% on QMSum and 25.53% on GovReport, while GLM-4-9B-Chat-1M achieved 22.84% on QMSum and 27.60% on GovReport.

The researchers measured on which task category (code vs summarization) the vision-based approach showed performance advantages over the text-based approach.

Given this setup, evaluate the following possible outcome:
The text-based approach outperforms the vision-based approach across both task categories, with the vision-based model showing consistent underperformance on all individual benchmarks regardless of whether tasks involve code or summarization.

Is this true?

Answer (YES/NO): NO